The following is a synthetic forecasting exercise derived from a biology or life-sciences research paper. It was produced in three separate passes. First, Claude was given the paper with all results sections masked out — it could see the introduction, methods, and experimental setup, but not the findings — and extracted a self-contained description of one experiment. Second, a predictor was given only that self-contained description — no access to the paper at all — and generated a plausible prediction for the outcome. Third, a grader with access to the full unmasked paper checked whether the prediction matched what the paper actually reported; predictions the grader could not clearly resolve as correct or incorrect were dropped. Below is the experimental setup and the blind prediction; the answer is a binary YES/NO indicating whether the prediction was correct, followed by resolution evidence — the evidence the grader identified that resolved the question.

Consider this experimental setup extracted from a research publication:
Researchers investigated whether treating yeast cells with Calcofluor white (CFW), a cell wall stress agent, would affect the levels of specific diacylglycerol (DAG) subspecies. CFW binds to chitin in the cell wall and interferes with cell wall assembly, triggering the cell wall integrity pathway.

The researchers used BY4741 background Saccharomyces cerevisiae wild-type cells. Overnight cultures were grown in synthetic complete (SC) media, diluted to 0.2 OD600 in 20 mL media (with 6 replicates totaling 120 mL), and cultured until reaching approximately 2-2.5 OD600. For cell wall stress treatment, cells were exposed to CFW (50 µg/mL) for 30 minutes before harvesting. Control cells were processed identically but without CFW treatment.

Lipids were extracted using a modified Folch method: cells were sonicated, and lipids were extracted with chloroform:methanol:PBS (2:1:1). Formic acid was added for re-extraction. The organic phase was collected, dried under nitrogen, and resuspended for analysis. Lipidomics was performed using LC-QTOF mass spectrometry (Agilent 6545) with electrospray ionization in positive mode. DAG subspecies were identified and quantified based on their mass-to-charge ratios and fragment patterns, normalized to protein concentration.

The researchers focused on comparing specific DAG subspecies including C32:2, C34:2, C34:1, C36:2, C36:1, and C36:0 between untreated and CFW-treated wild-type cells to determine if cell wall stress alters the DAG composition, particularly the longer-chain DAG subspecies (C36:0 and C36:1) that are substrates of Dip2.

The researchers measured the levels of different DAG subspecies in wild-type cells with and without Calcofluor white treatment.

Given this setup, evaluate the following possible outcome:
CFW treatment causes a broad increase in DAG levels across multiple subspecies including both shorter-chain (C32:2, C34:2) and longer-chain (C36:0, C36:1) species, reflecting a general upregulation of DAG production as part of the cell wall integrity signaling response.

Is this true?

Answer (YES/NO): NO